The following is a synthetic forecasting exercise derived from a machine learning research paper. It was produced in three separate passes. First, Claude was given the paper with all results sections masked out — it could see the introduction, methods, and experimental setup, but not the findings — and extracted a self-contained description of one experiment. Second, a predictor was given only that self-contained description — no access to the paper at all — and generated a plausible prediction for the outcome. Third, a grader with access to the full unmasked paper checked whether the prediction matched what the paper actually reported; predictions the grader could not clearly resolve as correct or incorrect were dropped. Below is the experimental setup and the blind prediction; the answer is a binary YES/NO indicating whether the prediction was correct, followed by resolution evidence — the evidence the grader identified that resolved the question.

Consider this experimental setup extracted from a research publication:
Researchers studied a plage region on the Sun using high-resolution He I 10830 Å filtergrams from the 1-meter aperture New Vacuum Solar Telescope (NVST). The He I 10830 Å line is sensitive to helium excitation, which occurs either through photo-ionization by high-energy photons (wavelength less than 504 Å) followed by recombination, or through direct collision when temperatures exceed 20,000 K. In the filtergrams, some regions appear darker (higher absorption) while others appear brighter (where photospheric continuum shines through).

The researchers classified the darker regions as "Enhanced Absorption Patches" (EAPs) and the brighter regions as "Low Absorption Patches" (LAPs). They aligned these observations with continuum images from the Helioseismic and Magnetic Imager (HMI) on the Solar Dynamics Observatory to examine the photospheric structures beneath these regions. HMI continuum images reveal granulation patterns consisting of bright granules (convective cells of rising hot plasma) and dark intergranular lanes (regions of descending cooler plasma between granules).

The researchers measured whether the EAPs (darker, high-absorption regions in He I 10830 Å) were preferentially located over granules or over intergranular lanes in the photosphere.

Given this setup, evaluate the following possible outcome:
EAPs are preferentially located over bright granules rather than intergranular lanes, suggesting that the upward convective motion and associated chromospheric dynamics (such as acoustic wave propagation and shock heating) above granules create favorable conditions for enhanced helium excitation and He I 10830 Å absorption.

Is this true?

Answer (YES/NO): NO